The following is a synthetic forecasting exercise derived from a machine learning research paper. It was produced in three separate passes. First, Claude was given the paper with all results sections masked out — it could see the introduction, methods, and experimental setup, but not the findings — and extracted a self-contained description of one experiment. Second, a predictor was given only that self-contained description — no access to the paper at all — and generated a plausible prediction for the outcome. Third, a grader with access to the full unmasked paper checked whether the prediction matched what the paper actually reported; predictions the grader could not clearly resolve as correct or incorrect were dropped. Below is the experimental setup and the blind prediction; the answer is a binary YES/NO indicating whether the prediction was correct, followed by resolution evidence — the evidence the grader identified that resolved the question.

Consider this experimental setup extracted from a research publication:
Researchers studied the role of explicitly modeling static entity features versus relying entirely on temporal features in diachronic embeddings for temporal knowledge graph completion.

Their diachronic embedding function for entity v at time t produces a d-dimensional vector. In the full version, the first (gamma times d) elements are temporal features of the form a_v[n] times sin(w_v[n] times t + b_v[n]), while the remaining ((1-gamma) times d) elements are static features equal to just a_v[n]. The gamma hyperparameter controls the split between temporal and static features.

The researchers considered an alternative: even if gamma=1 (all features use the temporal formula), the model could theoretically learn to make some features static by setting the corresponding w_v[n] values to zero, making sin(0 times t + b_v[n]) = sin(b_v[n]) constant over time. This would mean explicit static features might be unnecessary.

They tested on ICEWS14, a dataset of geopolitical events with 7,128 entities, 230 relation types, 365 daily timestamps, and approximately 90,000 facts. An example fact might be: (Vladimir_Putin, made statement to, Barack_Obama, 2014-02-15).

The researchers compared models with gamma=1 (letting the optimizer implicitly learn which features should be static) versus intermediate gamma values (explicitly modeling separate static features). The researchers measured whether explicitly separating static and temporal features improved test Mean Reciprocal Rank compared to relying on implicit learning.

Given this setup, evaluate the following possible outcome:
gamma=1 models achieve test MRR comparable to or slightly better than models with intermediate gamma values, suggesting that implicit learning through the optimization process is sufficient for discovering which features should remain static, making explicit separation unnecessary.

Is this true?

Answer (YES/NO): NO